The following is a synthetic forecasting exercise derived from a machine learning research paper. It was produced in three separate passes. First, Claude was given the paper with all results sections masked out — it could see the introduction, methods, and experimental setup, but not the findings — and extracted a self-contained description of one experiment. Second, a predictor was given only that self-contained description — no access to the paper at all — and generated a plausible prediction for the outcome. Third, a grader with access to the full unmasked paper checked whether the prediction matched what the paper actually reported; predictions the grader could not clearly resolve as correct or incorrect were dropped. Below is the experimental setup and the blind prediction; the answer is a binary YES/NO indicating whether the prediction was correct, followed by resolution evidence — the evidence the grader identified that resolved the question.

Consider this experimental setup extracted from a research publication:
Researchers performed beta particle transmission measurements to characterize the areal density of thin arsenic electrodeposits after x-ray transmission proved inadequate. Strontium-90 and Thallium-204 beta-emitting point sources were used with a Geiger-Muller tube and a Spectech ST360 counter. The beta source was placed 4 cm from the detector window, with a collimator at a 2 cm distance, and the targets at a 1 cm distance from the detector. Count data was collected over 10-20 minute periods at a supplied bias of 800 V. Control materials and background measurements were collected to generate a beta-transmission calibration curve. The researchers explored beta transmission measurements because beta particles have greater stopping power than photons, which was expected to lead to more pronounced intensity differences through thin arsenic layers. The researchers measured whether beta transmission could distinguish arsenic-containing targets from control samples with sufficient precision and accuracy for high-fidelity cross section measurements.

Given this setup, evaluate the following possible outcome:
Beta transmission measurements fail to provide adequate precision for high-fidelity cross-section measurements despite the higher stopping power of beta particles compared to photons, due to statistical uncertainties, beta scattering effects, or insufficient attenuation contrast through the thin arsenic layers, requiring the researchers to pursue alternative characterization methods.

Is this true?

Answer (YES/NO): YES